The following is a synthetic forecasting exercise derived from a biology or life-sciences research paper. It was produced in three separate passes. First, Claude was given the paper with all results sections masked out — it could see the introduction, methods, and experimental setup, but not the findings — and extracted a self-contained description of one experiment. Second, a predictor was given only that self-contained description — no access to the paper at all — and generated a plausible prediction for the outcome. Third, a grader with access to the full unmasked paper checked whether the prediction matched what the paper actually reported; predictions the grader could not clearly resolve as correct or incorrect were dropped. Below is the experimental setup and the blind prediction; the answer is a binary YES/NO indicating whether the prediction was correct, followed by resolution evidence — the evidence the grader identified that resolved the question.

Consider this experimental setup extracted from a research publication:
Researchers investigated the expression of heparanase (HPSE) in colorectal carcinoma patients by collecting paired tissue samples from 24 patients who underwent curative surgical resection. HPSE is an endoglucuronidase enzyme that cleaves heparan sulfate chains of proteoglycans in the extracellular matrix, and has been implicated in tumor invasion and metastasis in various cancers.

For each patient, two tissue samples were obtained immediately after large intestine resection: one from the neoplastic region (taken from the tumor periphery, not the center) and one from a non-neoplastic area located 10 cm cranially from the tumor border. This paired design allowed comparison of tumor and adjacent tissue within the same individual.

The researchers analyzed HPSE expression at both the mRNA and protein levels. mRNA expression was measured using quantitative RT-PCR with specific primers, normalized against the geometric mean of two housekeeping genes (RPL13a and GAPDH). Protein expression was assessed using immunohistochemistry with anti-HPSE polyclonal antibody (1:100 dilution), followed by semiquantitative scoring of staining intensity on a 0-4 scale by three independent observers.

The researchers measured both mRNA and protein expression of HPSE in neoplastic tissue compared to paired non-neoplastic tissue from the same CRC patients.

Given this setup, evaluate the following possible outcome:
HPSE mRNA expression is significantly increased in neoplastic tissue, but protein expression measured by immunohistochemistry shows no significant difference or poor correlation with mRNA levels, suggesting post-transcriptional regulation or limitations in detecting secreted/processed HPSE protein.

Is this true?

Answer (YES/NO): NO